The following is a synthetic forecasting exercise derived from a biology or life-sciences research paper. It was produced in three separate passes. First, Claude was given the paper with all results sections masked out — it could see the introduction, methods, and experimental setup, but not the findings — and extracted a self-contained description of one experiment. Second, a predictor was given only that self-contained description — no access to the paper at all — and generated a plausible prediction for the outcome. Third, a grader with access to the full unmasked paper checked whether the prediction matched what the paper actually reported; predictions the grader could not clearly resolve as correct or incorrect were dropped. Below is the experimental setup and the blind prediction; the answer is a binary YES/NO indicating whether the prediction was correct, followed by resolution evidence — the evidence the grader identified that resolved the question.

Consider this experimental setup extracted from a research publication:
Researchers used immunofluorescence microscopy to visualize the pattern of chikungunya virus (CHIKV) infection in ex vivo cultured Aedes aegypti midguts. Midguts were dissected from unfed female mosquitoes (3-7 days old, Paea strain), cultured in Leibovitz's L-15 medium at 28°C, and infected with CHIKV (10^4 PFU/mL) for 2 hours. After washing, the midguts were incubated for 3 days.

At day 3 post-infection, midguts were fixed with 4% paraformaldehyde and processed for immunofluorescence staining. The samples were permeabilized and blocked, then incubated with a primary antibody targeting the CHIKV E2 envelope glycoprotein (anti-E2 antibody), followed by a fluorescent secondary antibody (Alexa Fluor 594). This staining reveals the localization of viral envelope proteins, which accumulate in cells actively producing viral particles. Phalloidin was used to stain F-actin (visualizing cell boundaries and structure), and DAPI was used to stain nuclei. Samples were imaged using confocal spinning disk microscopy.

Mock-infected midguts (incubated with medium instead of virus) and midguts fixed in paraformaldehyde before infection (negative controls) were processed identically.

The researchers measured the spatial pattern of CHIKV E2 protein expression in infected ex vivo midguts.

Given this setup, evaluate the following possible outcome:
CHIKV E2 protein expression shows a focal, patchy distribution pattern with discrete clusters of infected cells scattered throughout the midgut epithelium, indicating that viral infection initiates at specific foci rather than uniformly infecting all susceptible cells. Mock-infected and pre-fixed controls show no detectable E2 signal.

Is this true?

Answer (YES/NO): NO